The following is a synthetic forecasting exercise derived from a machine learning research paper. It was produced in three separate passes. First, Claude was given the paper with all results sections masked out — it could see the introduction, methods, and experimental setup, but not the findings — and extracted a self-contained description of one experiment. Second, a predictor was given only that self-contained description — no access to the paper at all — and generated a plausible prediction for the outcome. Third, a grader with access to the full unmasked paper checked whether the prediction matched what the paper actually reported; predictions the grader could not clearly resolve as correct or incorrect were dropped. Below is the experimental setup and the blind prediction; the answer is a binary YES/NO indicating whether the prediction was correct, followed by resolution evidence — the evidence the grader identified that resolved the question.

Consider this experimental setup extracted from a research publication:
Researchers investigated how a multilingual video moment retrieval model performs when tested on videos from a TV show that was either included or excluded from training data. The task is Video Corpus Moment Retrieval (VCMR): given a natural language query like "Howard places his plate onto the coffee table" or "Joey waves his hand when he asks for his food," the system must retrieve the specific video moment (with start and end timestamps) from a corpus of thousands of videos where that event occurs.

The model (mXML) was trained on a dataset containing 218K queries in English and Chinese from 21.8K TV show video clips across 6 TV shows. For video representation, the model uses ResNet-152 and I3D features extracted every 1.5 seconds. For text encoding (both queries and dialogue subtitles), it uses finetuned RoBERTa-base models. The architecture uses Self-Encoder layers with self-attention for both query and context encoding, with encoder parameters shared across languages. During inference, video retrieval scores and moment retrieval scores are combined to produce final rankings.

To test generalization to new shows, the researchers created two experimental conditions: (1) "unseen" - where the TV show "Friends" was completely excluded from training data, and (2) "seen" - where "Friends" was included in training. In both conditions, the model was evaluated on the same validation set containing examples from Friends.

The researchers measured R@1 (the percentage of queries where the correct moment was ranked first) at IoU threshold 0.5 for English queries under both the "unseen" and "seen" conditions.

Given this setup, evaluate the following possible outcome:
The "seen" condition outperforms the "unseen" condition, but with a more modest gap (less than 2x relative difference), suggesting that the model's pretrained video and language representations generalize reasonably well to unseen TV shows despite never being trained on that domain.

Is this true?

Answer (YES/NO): NO